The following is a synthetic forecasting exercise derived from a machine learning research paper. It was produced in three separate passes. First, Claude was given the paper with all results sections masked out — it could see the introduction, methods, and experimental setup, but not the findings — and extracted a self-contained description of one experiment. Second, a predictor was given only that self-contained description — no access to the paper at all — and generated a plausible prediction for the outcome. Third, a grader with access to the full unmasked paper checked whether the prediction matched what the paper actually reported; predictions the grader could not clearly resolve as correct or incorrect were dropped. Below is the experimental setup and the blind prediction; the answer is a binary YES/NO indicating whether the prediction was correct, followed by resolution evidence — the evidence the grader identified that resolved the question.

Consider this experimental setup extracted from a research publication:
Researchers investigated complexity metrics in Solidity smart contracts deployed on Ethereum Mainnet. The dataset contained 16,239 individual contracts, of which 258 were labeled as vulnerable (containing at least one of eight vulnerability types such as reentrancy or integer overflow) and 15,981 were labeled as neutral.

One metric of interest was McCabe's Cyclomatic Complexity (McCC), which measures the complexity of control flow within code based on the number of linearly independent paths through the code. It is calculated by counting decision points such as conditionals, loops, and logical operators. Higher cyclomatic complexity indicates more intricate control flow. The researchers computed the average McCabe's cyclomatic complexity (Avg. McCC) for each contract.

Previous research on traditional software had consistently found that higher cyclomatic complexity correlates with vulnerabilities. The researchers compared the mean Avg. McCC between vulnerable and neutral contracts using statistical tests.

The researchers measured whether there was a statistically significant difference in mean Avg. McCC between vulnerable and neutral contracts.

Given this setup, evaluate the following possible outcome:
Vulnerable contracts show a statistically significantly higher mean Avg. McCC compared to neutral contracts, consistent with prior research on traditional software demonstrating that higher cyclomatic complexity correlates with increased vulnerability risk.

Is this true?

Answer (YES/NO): YES